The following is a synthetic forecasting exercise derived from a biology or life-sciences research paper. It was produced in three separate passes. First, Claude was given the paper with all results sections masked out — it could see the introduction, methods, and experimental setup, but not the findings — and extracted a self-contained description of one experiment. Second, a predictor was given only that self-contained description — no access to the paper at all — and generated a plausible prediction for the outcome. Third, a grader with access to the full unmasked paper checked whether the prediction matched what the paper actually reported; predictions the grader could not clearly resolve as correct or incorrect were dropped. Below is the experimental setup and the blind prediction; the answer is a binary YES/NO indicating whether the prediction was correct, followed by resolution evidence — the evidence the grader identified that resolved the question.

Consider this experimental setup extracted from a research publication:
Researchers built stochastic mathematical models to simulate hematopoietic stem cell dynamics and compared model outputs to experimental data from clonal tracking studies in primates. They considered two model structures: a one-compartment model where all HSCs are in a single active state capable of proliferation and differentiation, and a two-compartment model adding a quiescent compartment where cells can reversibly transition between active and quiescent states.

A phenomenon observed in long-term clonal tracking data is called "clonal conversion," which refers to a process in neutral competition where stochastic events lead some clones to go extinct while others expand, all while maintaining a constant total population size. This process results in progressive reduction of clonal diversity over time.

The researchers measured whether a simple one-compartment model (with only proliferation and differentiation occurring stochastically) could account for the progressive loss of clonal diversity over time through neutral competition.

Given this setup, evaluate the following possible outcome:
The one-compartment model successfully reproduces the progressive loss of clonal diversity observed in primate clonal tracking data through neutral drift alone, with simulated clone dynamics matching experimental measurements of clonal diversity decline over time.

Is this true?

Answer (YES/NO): YES